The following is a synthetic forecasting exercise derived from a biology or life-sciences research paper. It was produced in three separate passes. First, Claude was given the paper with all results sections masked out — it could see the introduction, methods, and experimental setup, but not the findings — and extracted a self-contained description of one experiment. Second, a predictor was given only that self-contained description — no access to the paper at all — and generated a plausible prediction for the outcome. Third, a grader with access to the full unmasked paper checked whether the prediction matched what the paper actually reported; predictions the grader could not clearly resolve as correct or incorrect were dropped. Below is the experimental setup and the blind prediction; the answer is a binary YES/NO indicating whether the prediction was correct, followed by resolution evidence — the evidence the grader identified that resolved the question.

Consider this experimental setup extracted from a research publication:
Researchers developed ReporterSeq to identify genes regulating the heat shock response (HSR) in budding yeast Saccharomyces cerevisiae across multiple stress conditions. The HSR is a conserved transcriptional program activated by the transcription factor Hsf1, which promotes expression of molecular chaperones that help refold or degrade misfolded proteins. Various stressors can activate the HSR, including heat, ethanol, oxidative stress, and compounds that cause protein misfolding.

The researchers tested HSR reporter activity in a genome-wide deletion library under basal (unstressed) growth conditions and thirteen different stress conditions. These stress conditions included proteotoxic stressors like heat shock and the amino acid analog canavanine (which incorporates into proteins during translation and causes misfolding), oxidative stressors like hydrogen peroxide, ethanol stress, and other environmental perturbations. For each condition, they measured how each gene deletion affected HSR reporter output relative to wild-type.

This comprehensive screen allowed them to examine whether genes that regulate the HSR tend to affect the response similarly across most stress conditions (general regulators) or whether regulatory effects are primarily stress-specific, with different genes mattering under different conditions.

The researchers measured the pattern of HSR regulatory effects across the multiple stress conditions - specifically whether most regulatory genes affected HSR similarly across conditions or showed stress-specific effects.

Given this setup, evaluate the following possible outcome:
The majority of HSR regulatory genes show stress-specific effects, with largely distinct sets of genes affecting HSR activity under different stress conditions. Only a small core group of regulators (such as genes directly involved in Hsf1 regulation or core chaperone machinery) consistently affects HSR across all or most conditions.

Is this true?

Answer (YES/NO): YES